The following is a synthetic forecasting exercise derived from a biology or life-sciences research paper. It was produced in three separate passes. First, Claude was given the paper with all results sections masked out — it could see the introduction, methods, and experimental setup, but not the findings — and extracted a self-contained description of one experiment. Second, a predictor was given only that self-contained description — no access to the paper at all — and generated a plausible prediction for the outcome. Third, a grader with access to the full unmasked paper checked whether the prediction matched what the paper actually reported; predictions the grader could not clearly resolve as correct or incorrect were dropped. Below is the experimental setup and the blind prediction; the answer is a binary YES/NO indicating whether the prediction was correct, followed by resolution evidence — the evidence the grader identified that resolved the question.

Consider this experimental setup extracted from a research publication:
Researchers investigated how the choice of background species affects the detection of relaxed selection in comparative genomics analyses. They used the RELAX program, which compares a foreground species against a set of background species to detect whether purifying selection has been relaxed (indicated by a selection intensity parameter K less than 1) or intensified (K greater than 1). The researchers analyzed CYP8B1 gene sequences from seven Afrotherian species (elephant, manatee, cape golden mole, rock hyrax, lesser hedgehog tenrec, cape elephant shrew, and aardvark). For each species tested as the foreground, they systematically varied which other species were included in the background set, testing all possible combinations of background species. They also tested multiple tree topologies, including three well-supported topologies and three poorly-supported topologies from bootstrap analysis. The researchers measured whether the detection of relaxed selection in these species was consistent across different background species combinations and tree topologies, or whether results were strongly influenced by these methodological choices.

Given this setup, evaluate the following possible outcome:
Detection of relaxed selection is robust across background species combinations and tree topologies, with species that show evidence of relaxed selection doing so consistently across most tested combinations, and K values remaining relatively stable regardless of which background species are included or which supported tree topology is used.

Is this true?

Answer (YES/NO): NO